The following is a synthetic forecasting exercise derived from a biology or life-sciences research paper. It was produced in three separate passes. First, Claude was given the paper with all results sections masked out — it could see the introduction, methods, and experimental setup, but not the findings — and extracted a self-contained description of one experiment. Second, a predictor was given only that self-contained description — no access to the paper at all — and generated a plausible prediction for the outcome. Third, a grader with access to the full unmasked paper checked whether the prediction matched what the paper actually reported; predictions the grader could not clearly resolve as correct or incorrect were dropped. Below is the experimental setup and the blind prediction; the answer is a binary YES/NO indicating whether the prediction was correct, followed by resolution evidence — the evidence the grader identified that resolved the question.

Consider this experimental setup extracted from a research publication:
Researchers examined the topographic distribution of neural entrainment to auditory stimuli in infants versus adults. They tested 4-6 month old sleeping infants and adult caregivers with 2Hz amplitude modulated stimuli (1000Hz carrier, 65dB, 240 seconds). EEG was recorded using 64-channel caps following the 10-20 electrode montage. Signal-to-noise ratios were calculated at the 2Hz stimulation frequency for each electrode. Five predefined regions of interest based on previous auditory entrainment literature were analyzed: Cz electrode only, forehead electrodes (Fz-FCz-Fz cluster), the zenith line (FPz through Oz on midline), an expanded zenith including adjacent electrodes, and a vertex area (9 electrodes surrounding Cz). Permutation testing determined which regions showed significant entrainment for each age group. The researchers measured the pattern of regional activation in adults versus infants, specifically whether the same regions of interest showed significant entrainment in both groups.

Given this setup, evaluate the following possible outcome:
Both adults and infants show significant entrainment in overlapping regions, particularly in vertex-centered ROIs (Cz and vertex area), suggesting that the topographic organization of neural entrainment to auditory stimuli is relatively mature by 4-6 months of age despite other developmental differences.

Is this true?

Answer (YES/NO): NO